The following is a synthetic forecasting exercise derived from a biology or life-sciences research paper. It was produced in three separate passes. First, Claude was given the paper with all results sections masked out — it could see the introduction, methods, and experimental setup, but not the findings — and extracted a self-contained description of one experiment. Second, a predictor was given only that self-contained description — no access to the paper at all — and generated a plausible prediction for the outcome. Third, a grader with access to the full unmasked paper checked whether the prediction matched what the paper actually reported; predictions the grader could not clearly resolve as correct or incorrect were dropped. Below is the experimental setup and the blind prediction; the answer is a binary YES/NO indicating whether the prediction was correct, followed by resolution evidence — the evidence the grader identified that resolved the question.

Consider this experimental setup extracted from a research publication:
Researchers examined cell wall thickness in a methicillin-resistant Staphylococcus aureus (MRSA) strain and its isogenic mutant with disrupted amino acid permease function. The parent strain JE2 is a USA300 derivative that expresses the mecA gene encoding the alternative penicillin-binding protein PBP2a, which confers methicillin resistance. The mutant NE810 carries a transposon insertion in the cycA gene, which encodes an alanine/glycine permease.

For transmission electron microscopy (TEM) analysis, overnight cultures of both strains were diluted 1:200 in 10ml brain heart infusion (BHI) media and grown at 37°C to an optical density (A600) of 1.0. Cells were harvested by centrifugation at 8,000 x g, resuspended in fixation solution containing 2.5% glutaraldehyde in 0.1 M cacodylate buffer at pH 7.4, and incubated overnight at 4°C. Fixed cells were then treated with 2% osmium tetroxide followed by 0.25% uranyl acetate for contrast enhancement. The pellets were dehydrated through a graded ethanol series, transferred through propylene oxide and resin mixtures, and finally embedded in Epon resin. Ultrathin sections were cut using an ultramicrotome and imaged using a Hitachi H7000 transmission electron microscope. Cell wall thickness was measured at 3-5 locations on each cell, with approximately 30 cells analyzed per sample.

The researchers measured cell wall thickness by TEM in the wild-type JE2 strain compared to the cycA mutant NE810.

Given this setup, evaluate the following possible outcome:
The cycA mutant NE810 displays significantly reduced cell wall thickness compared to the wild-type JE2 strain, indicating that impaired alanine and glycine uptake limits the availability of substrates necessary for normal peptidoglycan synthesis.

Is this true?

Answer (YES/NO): NO